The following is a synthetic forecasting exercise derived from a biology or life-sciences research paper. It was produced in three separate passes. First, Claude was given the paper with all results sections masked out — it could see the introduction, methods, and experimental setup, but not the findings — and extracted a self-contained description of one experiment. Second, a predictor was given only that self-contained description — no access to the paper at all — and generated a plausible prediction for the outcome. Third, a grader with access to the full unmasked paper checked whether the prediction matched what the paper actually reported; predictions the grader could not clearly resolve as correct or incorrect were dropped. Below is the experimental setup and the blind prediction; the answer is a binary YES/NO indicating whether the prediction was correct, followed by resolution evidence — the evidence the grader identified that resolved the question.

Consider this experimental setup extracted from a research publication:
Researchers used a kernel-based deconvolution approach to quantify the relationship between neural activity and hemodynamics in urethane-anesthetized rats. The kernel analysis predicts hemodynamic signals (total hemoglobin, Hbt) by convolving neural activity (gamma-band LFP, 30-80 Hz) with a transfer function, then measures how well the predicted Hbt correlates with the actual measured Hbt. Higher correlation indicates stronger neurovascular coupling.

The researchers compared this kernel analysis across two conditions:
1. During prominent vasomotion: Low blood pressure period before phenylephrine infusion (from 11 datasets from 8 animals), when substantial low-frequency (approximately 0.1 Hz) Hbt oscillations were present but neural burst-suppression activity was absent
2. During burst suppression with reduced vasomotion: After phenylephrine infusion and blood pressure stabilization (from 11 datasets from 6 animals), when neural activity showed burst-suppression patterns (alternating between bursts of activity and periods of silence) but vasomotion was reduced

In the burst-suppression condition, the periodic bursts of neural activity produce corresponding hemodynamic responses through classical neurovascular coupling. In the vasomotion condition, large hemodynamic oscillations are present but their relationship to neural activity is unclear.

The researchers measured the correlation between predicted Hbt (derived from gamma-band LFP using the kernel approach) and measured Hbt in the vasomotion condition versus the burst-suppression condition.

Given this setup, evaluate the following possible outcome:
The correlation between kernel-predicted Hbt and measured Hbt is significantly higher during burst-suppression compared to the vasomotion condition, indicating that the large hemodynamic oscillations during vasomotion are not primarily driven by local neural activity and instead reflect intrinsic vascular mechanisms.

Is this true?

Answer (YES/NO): YES